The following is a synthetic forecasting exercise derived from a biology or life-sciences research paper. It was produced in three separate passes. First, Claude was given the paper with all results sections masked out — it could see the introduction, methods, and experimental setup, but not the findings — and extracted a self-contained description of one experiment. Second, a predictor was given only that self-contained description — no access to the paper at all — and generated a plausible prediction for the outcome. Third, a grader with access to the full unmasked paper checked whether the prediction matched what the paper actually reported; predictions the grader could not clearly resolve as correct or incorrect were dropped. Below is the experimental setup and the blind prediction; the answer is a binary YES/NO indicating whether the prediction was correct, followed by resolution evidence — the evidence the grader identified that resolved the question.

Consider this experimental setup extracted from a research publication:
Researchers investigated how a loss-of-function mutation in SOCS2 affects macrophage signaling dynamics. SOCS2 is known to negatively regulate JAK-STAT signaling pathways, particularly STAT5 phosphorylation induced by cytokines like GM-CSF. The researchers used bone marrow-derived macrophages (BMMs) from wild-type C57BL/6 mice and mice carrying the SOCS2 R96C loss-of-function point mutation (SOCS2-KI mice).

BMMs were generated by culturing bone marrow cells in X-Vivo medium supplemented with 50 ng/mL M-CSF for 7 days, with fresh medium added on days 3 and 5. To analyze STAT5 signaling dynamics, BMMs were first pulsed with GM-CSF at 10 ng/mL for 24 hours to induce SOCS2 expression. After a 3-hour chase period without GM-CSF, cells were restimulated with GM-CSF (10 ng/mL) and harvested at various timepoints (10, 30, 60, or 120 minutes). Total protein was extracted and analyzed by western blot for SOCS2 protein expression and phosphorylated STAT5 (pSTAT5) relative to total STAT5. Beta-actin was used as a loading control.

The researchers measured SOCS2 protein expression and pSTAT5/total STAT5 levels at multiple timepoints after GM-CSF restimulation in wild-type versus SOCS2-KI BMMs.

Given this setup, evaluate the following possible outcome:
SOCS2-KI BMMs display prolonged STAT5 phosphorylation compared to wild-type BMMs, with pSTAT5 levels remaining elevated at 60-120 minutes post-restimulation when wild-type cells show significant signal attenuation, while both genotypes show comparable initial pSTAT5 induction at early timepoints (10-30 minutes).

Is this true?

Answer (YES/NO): NO